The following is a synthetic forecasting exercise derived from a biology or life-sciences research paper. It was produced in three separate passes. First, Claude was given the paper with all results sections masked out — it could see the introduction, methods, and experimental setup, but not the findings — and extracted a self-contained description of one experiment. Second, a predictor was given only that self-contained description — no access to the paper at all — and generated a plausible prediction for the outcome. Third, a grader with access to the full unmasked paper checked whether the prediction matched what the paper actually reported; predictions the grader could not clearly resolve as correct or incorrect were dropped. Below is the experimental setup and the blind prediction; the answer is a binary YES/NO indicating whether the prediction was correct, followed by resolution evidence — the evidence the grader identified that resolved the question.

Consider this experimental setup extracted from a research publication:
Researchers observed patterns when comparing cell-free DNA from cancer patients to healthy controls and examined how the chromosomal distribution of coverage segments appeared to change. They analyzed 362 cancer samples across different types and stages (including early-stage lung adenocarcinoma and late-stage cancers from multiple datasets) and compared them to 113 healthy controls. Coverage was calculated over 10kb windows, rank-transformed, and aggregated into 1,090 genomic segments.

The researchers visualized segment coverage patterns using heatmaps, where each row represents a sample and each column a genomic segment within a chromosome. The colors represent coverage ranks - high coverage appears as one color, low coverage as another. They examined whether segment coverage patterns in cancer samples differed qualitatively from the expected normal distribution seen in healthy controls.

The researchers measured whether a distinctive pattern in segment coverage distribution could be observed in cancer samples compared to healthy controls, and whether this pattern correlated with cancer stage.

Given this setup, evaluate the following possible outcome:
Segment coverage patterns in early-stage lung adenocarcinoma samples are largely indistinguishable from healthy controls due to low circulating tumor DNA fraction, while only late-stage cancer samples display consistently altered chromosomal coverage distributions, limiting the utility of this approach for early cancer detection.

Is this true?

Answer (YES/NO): NO